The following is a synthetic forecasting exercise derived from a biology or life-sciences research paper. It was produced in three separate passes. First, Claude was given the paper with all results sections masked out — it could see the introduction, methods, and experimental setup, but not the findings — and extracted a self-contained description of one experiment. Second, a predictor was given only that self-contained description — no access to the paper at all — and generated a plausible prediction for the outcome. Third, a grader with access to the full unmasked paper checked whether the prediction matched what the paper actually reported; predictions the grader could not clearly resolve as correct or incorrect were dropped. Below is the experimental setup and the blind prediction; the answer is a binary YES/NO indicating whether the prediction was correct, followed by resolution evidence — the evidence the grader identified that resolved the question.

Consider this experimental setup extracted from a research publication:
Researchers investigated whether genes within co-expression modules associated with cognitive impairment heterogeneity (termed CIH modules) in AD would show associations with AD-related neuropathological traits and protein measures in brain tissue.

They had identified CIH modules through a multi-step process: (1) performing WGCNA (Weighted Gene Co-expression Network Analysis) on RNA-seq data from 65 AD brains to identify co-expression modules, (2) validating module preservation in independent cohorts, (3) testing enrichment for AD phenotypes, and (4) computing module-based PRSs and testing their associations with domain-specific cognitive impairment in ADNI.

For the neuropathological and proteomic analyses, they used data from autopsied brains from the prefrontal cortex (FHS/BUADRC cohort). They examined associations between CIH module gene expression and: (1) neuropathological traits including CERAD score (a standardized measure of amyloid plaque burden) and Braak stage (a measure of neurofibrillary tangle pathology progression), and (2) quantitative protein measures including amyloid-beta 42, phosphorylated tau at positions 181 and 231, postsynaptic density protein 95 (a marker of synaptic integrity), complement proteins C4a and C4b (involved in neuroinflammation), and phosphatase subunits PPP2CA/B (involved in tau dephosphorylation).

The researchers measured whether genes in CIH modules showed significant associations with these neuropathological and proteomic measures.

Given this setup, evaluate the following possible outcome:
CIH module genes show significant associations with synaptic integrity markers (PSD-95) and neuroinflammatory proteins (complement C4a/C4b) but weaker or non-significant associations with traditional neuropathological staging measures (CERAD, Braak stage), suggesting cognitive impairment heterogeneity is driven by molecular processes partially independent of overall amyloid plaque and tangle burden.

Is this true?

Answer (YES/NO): NO